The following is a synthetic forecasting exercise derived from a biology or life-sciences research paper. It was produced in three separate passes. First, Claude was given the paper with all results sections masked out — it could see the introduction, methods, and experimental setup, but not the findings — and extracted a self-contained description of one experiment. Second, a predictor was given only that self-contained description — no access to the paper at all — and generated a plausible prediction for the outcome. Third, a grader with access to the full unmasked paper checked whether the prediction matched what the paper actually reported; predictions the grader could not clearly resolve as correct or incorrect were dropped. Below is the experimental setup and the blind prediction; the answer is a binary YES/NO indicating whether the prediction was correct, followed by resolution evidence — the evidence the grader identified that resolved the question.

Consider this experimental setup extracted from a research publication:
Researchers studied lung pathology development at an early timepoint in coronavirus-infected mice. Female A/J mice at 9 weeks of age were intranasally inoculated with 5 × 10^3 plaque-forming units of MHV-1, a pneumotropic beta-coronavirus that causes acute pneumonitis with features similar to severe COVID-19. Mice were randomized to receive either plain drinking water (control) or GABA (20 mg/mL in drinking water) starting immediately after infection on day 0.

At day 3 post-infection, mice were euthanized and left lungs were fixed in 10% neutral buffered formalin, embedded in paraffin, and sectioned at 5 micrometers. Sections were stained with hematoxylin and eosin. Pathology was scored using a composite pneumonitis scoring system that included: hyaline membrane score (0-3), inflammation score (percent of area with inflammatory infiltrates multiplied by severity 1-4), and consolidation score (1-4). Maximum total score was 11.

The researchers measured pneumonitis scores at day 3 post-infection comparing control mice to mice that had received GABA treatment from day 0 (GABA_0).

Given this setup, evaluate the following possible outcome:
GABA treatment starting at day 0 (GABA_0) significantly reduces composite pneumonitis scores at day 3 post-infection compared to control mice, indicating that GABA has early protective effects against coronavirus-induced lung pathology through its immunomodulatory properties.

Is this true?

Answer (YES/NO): YES